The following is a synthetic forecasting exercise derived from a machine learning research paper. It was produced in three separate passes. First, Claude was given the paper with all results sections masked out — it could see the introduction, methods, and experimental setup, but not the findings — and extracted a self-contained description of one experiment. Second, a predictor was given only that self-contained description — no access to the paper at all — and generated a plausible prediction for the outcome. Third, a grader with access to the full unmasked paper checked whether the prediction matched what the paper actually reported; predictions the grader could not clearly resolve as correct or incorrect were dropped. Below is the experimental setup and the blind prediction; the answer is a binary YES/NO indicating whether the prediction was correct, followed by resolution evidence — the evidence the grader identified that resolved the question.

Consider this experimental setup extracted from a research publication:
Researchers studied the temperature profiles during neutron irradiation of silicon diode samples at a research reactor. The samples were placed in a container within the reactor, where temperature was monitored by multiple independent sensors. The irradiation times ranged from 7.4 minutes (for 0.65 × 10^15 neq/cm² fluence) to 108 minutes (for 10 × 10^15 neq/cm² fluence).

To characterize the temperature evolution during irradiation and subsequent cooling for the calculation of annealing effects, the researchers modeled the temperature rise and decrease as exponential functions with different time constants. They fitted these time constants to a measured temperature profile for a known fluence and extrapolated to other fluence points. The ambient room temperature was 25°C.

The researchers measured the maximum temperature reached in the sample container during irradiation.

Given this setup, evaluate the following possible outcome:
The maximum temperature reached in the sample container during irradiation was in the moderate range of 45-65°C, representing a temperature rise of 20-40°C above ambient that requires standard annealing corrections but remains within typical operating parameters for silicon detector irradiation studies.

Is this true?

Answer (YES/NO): NO